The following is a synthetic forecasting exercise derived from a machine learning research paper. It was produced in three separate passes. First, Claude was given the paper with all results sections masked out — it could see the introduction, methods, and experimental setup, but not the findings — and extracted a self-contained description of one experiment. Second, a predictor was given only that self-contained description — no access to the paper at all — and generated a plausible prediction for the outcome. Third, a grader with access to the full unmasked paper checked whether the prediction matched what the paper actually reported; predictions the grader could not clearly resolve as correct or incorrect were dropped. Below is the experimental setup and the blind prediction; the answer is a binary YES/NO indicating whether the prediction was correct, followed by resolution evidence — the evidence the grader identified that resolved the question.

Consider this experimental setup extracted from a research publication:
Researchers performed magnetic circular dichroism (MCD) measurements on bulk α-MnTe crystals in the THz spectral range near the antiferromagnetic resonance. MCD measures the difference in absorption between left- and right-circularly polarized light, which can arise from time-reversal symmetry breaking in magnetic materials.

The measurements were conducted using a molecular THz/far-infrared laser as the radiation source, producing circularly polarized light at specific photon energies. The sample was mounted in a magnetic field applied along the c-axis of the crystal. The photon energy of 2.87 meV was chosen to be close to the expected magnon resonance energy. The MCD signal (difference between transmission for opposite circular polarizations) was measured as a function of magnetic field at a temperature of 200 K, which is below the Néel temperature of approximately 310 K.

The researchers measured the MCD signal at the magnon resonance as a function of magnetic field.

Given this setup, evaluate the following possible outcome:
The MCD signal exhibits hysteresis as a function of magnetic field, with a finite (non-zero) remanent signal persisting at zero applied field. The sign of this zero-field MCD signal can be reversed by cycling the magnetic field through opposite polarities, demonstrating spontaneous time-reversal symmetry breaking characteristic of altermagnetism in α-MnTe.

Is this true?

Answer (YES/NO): NO